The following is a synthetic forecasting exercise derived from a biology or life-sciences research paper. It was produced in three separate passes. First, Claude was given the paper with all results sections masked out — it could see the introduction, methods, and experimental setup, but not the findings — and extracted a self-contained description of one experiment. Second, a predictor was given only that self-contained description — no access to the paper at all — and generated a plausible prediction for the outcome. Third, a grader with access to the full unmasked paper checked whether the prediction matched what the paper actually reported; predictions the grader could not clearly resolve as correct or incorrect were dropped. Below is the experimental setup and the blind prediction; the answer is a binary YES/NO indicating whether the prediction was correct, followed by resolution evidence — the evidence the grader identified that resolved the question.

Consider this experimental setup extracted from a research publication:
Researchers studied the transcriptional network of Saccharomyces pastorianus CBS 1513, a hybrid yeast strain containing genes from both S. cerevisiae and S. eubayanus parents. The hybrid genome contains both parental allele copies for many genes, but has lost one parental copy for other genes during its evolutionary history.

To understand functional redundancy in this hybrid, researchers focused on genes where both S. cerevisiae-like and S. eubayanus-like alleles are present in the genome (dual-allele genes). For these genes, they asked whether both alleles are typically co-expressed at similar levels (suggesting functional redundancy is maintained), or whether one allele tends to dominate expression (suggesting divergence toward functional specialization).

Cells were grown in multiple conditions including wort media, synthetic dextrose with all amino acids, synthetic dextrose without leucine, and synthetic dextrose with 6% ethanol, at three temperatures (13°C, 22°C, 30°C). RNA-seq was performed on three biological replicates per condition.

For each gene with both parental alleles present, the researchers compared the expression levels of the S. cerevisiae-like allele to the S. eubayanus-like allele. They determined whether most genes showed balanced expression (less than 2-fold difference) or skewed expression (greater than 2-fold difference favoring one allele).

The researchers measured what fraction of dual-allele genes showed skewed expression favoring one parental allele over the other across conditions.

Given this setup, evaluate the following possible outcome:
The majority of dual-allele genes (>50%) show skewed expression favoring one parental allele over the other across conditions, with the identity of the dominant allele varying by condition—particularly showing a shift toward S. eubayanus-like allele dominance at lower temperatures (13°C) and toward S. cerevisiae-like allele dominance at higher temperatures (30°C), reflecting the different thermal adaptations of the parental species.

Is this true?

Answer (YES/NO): NO